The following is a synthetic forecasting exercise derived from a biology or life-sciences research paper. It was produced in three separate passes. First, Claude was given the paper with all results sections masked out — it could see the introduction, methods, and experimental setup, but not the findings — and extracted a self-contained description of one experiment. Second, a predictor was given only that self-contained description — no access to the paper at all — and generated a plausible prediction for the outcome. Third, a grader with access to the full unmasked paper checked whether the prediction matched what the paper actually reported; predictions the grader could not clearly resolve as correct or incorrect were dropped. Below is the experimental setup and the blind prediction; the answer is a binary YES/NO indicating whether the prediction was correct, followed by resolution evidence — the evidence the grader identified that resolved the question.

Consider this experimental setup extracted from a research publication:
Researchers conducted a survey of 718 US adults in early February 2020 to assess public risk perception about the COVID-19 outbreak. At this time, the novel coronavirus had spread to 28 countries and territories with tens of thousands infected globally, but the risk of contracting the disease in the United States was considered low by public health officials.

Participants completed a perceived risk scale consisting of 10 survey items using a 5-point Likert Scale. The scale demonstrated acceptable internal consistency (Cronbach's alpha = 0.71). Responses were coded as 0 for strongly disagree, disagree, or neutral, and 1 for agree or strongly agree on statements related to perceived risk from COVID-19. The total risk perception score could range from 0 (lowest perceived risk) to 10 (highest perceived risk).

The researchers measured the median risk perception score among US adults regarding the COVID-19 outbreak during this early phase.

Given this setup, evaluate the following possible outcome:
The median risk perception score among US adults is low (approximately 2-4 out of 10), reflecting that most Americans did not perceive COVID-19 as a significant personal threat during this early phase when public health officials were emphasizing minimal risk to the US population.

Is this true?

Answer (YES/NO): NO